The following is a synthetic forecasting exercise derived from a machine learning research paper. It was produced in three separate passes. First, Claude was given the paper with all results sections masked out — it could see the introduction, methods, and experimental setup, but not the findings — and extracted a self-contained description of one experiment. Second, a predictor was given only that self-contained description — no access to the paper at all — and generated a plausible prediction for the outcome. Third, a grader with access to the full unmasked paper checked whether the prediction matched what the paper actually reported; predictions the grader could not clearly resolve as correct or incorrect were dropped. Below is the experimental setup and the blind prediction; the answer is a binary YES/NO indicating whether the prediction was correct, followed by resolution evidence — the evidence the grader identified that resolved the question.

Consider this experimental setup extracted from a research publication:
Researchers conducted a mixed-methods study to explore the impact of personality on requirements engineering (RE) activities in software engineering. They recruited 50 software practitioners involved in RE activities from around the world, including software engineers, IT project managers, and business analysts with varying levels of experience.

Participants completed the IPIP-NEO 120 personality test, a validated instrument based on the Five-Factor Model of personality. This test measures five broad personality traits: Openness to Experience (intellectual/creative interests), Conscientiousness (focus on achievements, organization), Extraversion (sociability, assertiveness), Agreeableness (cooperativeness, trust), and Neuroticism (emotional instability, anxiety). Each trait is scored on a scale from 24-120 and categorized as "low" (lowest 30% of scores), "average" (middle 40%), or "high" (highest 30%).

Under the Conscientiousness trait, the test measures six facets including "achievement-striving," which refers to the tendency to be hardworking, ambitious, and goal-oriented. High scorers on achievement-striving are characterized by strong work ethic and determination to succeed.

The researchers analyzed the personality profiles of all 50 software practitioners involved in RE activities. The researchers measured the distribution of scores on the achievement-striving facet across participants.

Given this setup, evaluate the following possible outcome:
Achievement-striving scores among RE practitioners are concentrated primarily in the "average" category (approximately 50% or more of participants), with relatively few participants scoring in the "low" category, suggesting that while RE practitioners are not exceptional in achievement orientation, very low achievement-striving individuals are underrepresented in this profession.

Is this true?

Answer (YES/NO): NO